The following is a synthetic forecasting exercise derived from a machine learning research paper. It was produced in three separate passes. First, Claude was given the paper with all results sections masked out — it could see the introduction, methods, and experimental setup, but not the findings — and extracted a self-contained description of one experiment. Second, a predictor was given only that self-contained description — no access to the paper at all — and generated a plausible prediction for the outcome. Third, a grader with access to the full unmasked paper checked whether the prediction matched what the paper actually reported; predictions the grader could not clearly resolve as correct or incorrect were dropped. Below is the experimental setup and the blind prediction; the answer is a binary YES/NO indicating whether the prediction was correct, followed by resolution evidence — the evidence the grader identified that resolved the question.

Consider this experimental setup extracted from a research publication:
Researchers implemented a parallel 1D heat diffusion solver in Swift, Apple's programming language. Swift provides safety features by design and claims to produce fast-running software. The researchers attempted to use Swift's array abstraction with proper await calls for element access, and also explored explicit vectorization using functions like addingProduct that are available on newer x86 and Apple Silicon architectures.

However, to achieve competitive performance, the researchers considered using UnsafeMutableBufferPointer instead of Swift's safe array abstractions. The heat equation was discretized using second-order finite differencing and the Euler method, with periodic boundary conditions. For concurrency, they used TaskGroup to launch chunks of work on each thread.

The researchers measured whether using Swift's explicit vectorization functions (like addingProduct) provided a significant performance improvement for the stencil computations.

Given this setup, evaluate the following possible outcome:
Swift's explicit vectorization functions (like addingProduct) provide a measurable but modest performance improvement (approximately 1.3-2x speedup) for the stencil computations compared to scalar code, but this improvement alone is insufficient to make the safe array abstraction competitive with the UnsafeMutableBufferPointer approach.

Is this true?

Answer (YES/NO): NO